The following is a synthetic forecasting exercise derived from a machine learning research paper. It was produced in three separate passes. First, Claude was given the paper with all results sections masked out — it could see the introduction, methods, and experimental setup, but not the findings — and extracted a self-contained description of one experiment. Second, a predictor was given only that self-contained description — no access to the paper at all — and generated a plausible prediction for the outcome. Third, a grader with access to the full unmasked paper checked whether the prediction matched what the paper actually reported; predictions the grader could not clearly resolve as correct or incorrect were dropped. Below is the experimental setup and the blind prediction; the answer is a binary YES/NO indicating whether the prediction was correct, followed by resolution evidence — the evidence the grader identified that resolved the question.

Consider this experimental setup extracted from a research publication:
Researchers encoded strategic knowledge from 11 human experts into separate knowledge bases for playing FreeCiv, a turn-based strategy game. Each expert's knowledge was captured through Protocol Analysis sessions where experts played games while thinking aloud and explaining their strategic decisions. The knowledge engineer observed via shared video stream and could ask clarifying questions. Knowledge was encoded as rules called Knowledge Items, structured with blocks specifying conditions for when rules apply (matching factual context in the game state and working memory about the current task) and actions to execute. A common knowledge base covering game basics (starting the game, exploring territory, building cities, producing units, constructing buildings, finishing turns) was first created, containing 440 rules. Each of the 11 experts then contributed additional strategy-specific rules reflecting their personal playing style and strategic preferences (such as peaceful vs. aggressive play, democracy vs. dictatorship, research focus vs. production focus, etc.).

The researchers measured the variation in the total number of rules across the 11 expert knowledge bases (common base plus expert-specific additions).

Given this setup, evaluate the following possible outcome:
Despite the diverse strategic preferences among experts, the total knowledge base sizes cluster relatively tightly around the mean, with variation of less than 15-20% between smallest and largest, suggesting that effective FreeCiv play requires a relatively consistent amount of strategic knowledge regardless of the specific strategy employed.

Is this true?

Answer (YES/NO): NO